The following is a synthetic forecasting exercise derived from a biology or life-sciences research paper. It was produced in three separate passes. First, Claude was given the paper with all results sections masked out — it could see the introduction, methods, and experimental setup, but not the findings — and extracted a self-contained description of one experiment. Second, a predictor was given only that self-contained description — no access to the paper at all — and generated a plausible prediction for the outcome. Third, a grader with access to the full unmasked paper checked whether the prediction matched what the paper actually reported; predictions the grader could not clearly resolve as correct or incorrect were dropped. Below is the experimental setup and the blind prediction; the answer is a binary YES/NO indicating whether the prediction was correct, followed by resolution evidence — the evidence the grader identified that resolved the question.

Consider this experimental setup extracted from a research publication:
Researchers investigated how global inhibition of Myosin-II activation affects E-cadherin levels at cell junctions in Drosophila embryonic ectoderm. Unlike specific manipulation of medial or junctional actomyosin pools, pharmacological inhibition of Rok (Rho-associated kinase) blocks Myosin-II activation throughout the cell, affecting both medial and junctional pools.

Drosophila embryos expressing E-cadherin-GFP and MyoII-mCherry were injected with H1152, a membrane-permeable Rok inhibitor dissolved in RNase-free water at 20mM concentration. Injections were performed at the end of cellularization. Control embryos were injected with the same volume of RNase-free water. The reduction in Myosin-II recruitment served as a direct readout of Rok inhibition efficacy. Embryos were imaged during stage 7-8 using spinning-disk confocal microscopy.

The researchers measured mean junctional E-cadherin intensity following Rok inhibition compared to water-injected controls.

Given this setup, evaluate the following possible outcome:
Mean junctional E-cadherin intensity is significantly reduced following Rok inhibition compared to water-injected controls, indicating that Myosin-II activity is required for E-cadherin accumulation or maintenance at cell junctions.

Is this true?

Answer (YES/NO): YES